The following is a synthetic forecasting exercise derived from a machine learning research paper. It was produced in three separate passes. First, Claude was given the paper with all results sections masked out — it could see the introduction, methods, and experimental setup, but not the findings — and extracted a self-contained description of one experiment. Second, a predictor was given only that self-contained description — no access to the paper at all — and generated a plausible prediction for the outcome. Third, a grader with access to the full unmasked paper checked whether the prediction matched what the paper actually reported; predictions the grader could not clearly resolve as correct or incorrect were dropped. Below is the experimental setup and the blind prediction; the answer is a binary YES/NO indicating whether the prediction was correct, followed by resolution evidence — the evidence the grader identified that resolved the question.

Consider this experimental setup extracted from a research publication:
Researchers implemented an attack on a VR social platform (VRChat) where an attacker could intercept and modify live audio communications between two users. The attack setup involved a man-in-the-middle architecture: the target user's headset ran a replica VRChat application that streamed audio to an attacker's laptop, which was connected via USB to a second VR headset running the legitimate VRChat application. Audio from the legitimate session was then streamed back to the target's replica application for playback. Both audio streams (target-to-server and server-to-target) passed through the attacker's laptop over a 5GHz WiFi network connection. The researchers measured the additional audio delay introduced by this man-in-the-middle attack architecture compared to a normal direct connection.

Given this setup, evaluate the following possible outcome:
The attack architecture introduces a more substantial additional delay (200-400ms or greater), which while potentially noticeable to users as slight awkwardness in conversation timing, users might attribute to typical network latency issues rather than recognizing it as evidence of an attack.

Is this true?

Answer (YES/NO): YES